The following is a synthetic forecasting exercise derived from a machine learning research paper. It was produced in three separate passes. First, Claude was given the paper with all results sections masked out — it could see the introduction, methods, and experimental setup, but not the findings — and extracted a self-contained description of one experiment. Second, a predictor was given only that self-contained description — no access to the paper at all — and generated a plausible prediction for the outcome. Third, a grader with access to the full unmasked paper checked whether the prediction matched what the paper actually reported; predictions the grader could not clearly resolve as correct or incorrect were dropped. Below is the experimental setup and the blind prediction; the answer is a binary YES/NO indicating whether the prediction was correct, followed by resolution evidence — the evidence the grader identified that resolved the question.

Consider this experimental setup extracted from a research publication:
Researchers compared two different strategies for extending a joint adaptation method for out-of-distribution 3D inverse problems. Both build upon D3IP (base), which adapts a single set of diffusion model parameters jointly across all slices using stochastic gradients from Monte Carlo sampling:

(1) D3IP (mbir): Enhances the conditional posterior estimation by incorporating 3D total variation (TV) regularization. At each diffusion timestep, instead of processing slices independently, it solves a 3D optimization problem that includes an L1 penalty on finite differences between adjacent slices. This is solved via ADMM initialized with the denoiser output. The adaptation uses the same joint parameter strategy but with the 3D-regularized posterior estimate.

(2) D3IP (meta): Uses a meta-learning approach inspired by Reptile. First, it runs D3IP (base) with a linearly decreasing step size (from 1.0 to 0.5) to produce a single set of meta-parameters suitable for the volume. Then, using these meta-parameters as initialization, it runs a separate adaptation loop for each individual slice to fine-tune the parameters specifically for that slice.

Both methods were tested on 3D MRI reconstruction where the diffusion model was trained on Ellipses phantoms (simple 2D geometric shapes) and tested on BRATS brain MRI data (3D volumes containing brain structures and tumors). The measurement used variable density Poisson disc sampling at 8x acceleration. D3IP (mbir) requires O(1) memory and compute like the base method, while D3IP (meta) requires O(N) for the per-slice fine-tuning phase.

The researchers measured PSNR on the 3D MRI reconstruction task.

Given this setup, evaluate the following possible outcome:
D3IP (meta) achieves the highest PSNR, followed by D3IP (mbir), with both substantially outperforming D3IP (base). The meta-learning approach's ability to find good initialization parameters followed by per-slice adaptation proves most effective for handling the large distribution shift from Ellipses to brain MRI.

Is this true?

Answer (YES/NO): NO